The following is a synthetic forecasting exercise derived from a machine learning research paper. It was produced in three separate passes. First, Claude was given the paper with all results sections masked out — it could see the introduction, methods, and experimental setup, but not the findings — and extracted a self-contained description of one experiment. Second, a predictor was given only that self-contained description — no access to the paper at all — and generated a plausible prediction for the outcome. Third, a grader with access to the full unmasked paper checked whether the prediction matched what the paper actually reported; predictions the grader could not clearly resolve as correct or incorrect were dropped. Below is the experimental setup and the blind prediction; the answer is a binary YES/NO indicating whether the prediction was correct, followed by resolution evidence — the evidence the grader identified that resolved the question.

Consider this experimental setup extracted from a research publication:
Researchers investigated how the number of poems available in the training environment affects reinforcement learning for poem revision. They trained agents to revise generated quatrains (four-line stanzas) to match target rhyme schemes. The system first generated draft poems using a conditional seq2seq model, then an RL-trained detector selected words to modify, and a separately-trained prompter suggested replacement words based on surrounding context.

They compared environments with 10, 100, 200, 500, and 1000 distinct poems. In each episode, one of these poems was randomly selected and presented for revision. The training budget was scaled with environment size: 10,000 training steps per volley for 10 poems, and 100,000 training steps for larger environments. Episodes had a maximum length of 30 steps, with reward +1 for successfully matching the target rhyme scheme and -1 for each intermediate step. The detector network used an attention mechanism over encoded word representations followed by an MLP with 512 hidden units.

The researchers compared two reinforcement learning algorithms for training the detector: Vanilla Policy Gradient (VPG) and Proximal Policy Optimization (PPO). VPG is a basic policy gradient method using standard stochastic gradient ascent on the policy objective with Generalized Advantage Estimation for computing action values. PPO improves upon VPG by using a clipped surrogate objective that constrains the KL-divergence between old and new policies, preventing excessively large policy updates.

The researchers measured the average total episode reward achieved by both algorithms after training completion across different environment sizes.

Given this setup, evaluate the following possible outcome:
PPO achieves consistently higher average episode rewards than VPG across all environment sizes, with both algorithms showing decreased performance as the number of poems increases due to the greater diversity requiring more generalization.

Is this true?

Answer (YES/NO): NO